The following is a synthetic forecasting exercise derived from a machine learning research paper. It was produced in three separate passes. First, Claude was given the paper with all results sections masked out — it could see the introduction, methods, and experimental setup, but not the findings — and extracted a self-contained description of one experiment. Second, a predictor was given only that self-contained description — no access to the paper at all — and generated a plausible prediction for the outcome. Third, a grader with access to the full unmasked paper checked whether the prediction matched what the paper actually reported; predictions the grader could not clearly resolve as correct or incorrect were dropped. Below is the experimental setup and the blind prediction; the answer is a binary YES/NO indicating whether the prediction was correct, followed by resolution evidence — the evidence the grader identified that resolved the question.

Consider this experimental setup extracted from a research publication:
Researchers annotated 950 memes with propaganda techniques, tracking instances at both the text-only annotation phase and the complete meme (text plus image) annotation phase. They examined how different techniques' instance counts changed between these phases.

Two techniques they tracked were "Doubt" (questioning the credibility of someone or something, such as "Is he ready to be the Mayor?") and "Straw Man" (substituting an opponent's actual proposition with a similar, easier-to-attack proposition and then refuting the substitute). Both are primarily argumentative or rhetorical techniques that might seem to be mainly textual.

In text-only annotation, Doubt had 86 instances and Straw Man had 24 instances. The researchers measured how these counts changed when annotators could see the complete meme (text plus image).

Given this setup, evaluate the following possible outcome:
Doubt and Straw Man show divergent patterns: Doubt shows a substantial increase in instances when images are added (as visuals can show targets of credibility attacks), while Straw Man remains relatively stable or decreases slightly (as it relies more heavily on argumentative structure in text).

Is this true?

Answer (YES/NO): NO